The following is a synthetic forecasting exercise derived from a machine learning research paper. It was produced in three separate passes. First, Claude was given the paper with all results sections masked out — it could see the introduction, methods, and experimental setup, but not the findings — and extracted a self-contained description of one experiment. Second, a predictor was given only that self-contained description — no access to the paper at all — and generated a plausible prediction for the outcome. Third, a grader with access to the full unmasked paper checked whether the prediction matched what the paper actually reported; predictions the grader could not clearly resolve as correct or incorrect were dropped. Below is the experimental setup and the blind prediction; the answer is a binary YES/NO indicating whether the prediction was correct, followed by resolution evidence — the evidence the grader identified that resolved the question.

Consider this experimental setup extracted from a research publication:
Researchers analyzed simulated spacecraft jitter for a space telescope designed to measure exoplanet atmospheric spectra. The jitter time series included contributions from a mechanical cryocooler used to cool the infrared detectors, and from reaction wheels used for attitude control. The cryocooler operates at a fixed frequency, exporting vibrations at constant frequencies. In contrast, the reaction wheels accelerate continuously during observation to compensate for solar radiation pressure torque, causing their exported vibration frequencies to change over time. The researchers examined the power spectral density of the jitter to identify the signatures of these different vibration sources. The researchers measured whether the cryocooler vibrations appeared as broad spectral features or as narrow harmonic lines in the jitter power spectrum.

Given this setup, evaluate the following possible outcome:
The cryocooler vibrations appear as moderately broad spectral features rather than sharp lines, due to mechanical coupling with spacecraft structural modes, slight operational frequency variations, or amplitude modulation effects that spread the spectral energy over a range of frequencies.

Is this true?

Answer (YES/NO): NO